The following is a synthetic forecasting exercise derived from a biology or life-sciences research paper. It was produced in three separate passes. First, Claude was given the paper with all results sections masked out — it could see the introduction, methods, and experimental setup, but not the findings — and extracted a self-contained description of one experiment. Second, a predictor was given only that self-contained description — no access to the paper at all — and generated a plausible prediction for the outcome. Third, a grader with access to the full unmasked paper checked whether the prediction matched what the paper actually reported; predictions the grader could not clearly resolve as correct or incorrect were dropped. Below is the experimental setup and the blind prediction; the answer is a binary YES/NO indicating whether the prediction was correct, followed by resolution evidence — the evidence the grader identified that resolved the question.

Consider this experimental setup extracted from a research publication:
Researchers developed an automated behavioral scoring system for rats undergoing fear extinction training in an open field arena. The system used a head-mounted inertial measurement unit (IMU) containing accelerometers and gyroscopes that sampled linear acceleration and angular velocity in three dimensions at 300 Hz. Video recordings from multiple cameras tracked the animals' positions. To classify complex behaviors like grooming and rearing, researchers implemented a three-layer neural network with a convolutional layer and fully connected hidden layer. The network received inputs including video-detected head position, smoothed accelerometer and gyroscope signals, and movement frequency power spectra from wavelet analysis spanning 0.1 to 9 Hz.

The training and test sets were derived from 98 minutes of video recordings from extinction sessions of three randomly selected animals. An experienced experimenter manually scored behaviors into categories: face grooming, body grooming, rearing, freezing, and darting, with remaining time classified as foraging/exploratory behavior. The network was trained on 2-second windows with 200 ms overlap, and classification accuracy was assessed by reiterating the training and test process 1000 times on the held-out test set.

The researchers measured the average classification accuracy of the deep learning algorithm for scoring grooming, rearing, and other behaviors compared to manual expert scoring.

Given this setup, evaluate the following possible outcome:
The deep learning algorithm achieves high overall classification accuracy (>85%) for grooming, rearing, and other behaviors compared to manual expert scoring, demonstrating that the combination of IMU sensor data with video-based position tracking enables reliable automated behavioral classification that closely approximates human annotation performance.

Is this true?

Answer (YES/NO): YES